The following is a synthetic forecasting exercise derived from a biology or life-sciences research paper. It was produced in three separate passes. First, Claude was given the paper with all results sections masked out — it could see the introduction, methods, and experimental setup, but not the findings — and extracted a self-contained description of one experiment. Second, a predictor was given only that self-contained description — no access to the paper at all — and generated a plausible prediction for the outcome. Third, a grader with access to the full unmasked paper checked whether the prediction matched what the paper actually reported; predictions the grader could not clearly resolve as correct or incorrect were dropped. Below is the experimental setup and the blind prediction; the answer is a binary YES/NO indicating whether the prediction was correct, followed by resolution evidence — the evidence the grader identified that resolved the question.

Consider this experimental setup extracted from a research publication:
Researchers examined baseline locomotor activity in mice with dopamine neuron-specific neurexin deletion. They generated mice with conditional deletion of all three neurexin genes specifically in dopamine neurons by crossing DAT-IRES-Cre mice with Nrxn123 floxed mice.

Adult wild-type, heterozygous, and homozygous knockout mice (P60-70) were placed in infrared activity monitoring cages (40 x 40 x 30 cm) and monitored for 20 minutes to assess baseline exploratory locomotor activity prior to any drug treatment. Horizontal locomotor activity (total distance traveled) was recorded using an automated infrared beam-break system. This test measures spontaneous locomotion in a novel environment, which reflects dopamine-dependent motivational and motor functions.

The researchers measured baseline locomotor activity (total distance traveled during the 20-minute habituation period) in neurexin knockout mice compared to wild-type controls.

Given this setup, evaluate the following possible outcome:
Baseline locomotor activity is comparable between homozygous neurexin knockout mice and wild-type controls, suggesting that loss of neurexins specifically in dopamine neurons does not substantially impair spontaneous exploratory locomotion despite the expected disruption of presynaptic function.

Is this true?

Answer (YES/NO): YES